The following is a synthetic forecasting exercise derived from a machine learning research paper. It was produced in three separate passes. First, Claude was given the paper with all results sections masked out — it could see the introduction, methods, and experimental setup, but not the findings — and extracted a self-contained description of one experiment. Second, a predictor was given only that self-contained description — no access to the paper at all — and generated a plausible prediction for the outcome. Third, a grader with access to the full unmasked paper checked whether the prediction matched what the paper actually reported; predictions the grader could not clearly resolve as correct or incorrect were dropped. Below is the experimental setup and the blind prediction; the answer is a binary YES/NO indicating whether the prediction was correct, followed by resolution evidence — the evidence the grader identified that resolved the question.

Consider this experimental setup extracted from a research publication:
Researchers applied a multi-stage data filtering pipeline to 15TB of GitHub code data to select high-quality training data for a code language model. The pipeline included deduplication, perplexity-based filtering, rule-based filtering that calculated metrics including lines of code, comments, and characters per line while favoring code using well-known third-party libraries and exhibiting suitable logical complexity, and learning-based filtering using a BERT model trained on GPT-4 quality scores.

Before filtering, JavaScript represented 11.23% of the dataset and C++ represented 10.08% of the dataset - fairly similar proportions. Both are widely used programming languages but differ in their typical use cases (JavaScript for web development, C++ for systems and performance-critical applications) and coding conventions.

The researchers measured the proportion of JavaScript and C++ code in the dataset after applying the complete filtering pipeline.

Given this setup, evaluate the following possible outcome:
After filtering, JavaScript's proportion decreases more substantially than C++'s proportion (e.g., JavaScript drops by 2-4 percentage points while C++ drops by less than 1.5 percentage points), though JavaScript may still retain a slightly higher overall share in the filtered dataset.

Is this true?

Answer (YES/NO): NO